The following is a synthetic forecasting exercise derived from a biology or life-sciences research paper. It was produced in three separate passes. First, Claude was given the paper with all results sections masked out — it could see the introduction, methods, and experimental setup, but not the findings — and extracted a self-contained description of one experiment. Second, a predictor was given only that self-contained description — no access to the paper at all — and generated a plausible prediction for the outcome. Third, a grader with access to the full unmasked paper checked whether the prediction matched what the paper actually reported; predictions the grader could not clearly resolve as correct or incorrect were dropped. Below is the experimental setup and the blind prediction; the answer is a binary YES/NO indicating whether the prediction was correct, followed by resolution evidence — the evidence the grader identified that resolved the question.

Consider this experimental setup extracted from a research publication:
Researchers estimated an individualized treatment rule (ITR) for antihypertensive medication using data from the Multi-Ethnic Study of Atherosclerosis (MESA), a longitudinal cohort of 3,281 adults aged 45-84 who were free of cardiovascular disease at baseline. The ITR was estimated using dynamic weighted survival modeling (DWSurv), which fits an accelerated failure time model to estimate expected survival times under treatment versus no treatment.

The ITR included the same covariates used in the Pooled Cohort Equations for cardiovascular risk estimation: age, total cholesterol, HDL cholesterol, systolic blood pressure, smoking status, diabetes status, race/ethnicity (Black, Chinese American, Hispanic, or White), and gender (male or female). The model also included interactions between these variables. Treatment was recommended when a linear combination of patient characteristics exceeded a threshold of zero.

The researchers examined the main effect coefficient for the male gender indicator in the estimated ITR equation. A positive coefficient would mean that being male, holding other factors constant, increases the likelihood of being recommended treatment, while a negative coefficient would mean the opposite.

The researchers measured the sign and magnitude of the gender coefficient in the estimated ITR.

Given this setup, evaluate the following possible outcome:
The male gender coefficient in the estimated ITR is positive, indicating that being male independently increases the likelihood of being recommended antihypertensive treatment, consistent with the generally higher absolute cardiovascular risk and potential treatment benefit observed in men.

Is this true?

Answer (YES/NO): NO